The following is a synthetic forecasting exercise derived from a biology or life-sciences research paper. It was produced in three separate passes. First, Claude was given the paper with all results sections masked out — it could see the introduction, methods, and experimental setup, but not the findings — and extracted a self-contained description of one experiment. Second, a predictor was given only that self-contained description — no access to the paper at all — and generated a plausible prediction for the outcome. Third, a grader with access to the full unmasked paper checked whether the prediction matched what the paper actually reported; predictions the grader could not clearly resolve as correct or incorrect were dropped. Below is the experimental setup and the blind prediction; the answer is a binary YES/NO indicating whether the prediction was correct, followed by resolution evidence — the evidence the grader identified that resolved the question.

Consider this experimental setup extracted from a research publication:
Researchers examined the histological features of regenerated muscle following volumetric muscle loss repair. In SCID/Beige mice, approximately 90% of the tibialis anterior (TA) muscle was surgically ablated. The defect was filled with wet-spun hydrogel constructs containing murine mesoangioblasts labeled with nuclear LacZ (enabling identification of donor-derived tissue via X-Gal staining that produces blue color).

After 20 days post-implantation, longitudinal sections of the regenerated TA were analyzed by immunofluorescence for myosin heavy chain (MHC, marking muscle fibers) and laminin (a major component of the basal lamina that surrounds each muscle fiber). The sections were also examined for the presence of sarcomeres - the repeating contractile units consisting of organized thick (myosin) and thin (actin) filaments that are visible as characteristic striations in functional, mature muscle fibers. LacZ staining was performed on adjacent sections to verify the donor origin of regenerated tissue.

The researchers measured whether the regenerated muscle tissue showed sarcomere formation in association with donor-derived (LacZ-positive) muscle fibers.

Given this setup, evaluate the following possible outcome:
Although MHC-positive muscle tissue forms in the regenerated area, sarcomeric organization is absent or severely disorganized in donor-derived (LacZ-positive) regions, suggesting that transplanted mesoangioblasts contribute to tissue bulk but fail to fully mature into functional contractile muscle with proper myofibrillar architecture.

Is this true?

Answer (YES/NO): NO